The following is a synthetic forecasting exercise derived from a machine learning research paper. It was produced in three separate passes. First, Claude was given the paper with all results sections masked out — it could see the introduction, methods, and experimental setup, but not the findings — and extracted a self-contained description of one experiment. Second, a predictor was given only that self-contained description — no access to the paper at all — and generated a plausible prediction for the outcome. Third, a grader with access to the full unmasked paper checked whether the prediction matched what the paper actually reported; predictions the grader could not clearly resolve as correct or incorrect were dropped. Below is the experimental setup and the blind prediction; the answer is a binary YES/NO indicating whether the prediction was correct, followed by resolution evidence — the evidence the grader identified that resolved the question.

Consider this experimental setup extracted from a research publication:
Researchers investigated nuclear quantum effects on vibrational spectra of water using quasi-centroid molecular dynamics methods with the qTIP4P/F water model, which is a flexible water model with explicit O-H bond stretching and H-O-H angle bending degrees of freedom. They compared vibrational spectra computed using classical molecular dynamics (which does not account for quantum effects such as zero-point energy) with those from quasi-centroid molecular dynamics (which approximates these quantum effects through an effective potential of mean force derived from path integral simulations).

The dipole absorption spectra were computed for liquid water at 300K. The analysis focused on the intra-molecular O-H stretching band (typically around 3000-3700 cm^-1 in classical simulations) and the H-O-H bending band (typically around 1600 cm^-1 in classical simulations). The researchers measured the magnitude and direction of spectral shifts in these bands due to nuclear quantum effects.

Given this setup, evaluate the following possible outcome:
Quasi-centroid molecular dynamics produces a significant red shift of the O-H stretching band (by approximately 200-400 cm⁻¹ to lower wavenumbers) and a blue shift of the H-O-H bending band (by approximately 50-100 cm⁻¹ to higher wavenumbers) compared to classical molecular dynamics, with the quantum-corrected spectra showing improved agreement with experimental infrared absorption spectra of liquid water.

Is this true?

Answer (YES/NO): NO